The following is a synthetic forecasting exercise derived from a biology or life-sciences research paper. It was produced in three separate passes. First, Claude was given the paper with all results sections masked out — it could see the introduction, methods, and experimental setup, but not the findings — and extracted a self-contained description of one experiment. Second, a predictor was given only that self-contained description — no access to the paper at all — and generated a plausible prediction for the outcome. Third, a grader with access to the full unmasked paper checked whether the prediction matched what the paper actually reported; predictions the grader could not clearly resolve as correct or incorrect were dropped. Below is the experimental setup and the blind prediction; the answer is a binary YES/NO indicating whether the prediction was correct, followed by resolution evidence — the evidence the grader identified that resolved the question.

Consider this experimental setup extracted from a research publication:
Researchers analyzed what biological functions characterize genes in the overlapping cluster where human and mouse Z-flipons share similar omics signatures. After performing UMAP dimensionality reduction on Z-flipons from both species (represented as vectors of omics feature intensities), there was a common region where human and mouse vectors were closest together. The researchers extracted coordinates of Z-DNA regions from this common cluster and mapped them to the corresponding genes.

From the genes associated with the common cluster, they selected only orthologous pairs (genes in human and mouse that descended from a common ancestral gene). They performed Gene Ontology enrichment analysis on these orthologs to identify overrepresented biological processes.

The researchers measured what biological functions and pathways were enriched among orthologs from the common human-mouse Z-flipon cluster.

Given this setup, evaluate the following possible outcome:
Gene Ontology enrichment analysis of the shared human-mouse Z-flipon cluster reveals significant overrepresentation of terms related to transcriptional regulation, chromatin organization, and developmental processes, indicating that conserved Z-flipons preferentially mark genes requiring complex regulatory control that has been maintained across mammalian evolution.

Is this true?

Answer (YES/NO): NO